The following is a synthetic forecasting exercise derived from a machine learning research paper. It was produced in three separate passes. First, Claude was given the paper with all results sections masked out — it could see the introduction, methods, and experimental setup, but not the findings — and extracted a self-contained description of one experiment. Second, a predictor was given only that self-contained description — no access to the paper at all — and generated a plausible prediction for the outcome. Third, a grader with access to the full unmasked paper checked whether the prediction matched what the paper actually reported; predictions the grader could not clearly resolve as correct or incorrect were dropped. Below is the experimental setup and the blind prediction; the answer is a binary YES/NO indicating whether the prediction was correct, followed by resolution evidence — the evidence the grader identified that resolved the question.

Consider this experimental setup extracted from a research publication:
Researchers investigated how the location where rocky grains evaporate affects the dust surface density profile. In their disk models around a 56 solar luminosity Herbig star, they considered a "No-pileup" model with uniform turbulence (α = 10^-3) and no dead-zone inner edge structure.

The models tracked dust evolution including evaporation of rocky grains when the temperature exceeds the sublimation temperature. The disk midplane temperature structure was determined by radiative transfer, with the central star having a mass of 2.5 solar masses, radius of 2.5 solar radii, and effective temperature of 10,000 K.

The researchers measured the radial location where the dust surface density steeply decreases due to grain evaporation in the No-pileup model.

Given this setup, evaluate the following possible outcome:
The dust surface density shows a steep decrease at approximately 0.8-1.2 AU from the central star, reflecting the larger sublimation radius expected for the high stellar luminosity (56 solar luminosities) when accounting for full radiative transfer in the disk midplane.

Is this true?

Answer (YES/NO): NO